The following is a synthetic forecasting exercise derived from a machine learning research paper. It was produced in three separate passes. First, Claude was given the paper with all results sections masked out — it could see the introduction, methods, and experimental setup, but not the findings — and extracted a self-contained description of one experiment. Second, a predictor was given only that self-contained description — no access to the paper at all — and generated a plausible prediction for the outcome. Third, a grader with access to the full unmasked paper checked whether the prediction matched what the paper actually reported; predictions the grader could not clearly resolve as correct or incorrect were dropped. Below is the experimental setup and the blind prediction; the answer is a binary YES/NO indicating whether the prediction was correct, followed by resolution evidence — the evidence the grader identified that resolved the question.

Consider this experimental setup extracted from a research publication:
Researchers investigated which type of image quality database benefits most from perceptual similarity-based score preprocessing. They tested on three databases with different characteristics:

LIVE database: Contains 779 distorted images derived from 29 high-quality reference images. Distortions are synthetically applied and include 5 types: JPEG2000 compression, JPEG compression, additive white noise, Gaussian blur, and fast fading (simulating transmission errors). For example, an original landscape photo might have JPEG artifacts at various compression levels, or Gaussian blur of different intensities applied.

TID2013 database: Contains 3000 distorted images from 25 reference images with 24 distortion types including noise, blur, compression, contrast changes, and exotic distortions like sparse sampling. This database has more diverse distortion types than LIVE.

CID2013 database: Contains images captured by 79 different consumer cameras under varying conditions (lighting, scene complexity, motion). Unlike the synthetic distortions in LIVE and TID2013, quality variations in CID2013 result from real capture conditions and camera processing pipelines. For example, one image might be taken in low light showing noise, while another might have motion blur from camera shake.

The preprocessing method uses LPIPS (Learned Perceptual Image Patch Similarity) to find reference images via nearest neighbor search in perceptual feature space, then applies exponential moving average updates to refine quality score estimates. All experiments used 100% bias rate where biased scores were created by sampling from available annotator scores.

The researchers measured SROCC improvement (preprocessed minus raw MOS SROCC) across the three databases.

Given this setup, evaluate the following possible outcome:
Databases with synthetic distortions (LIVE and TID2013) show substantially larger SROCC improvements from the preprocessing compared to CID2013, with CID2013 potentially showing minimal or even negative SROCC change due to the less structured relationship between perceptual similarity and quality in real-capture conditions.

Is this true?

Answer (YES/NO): NO